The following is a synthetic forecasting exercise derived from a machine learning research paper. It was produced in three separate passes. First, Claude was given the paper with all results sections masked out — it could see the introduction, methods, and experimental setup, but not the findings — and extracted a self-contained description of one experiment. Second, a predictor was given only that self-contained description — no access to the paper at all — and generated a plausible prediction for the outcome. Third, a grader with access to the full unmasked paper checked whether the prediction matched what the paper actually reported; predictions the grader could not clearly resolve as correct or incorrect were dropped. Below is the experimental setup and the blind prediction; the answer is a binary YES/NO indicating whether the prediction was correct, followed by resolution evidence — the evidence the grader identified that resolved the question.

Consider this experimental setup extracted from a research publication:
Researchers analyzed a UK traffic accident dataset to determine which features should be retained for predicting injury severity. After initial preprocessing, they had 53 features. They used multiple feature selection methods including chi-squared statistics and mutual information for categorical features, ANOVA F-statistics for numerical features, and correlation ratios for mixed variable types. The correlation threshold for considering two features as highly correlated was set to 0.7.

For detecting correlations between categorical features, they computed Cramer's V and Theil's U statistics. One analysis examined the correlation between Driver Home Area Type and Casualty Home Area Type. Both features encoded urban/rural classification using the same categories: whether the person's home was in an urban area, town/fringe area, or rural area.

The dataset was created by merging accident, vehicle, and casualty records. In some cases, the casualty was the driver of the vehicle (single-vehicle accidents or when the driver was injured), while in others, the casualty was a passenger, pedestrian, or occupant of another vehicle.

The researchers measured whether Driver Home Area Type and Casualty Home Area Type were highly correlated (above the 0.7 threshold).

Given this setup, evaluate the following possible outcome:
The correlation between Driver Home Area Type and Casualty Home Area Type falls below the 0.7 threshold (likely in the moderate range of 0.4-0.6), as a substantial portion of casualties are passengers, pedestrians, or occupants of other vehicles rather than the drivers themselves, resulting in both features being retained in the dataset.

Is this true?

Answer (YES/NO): NO